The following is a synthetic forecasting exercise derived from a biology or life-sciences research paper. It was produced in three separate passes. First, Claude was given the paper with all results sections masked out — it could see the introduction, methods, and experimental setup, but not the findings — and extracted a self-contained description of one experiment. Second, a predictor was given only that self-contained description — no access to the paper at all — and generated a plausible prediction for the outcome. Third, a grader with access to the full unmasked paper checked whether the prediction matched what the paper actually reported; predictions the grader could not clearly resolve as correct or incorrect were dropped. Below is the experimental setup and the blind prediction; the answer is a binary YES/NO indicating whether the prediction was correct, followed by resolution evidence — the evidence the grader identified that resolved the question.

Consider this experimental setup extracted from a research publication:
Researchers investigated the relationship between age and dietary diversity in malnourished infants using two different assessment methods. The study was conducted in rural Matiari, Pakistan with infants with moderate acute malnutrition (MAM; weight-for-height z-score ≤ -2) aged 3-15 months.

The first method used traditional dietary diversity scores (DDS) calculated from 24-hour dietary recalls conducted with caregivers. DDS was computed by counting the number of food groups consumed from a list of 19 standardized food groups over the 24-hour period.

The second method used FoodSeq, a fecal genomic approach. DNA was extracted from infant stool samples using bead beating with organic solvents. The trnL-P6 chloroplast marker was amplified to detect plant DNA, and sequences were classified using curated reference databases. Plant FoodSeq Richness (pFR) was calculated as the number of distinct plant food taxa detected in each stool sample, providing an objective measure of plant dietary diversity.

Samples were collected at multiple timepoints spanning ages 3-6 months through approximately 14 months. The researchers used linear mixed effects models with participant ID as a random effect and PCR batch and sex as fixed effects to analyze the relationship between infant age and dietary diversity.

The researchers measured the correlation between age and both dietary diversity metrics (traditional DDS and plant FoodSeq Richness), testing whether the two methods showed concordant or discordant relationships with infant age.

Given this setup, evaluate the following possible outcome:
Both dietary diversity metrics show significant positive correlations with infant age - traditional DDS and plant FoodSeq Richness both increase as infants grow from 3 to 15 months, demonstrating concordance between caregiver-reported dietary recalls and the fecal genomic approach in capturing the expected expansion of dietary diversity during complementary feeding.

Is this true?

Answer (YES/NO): NO